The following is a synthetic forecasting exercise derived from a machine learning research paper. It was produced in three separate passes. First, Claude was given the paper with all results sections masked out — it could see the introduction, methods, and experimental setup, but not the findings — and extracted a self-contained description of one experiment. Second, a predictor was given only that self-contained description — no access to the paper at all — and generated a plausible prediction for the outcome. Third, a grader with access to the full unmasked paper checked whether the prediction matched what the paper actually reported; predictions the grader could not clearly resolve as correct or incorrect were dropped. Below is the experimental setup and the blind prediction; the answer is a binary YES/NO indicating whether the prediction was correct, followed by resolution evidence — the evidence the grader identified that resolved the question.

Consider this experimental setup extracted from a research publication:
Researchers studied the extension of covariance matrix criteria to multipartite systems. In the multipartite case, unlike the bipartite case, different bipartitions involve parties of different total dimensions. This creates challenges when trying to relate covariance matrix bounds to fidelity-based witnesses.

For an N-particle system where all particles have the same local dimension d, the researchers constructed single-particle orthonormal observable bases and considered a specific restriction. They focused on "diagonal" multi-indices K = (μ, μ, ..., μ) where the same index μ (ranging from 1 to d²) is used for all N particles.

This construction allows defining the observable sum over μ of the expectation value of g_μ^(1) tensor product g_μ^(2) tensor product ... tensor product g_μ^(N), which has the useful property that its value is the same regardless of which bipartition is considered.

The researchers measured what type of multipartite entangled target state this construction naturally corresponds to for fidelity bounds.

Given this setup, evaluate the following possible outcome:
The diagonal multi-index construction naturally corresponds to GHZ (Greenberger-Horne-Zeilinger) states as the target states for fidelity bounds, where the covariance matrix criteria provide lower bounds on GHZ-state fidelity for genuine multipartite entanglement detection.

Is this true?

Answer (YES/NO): NO